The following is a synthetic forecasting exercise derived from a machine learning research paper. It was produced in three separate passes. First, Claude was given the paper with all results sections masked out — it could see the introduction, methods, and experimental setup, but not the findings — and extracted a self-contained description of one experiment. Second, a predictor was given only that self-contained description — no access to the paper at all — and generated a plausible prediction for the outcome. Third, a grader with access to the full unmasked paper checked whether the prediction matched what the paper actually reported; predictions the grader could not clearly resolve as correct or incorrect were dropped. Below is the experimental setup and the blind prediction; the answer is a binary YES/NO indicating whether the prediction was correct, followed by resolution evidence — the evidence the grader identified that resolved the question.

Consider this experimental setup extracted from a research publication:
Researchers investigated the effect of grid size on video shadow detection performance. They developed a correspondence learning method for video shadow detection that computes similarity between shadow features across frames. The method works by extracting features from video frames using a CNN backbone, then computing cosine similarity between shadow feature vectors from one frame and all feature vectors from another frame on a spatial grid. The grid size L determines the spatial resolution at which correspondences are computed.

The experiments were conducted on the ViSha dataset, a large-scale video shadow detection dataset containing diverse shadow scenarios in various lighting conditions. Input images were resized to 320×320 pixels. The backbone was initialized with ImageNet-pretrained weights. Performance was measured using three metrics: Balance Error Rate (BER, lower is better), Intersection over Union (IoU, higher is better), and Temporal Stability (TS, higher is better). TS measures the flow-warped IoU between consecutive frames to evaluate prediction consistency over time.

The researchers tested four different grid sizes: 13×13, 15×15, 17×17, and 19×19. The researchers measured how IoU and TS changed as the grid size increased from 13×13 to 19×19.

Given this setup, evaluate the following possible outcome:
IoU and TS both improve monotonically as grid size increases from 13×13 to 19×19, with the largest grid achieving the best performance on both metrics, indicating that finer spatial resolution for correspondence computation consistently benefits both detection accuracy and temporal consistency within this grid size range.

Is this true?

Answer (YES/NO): NO